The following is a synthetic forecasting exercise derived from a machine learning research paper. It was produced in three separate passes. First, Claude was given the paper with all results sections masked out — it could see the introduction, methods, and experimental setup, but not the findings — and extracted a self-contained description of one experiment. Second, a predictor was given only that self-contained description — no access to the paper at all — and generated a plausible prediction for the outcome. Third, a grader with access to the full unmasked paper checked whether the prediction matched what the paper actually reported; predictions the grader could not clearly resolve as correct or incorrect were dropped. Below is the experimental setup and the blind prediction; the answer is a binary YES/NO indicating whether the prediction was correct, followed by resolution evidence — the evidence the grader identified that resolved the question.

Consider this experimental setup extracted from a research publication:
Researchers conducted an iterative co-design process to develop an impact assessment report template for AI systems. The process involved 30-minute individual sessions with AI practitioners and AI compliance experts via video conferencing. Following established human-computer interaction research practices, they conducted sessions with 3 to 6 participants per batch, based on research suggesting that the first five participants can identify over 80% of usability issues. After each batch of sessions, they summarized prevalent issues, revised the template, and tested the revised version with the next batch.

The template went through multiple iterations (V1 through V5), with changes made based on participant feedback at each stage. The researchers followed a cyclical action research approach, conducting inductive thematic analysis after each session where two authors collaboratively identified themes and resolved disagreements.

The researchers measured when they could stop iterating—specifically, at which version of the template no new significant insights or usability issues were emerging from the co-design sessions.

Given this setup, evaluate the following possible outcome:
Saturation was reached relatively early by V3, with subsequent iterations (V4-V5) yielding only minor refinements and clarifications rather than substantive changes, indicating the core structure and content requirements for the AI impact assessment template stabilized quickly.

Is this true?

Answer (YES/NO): NO